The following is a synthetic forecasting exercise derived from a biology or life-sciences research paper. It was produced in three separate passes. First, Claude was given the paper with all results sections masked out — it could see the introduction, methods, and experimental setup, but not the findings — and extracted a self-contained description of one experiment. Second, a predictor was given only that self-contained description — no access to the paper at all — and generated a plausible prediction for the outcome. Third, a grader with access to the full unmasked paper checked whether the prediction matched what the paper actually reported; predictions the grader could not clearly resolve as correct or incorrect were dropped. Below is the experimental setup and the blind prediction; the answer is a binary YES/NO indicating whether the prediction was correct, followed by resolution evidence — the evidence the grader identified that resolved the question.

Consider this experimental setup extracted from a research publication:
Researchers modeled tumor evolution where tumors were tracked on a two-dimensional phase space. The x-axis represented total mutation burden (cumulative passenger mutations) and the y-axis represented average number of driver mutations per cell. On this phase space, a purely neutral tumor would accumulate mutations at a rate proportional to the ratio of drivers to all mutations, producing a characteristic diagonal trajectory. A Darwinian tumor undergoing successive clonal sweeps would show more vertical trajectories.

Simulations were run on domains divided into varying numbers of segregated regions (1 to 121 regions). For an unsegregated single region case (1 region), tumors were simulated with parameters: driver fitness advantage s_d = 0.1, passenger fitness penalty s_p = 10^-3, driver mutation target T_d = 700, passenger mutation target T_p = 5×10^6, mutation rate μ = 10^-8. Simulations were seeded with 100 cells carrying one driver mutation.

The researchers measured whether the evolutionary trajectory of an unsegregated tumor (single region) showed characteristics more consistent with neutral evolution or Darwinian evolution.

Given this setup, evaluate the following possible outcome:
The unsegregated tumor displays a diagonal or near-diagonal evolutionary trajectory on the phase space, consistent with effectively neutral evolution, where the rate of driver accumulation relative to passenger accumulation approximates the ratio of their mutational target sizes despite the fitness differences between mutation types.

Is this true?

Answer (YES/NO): YES